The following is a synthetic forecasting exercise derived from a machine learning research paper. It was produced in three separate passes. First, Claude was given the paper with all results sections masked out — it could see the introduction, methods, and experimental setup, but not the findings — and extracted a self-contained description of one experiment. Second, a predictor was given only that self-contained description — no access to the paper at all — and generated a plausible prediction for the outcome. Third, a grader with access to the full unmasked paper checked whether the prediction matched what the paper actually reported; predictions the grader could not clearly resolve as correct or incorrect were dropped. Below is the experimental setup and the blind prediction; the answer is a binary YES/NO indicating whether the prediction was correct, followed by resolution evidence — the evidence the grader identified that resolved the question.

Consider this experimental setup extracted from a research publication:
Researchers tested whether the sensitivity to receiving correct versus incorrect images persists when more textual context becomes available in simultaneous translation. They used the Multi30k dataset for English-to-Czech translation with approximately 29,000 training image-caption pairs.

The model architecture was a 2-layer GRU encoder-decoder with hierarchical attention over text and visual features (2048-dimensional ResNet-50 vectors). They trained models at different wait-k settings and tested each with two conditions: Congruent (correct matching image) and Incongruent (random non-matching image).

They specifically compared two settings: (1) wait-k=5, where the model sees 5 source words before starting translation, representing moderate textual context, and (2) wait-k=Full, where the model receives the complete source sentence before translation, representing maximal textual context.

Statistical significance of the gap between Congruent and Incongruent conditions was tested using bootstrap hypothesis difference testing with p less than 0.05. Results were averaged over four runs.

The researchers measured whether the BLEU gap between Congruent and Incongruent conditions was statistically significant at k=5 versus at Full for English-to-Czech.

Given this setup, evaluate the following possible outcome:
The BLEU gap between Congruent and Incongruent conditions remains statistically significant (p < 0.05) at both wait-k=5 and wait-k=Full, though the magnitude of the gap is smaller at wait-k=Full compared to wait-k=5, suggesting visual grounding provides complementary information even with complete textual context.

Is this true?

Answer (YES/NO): NO